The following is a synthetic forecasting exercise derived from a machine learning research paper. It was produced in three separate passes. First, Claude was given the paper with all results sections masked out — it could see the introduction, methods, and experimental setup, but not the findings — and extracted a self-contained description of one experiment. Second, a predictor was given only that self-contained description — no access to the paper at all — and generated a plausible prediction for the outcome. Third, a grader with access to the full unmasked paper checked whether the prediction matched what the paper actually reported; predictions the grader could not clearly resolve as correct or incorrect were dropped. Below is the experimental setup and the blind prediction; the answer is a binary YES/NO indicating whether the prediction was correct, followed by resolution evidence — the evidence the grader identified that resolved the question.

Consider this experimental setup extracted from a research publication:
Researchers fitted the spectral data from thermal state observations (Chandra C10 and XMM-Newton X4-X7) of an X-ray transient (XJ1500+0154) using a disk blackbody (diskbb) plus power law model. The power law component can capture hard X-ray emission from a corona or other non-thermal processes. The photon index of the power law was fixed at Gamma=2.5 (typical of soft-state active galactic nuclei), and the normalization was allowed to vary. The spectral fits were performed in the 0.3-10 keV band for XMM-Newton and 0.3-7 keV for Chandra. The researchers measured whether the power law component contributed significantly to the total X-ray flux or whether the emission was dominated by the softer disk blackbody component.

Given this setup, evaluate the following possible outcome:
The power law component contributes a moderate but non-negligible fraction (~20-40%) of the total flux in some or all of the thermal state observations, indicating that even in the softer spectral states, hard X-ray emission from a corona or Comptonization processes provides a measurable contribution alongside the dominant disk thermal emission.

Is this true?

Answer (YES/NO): NO